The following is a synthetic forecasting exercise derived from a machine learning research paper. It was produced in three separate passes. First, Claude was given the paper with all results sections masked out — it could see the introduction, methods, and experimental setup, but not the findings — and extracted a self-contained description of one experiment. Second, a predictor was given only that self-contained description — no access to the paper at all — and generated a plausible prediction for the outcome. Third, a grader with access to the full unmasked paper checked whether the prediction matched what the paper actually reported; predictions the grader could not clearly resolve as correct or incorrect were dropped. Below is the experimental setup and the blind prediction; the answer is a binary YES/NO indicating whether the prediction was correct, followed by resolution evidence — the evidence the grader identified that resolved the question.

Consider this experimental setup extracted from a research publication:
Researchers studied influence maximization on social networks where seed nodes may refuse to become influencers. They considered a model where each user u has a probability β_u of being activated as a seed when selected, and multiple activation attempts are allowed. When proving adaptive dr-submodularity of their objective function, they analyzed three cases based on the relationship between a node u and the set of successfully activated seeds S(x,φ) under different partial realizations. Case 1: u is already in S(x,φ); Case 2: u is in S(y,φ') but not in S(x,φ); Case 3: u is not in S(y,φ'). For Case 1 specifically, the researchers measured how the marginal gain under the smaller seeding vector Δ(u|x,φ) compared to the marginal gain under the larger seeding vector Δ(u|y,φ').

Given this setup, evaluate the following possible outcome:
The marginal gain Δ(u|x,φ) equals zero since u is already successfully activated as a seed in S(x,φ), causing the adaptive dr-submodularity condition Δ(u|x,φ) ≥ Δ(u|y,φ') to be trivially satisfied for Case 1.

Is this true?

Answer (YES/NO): NO